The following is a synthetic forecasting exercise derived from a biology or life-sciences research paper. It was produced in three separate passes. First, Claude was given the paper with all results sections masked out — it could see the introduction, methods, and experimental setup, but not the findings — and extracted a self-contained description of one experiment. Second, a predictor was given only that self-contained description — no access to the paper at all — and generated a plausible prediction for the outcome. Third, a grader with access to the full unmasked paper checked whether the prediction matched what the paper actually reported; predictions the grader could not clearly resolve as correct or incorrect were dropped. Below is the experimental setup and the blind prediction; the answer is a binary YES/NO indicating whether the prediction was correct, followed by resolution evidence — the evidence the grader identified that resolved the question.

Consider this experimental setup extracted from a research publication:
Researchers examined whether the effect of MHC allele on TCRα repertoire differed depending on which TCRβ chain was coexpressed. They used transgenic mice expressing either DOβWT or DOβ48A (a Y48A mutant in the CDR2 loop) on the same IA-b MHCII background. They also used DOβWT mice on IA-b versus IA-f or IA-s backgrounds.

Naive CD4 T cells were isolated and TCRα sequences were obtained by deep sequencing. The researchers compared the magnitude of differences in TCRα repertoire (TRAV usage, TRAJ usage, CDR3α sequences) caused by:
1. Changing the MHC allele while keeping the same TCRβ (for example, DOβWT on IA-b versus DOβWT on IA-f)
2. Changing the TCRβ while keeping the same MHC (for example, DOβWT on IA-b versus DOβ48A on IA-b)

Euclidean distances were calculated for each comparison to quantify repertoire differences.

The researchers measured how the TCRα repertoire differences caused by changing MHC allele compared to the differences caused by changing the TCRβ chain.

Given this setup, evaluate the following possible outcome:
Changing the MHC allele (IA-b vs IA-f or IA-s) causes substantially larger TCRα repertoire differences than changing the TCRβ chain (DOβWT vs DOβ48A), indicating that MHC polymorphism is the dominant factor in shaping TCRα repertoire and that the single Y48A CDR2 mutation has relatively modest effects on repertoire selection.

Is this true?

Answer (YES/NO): NO